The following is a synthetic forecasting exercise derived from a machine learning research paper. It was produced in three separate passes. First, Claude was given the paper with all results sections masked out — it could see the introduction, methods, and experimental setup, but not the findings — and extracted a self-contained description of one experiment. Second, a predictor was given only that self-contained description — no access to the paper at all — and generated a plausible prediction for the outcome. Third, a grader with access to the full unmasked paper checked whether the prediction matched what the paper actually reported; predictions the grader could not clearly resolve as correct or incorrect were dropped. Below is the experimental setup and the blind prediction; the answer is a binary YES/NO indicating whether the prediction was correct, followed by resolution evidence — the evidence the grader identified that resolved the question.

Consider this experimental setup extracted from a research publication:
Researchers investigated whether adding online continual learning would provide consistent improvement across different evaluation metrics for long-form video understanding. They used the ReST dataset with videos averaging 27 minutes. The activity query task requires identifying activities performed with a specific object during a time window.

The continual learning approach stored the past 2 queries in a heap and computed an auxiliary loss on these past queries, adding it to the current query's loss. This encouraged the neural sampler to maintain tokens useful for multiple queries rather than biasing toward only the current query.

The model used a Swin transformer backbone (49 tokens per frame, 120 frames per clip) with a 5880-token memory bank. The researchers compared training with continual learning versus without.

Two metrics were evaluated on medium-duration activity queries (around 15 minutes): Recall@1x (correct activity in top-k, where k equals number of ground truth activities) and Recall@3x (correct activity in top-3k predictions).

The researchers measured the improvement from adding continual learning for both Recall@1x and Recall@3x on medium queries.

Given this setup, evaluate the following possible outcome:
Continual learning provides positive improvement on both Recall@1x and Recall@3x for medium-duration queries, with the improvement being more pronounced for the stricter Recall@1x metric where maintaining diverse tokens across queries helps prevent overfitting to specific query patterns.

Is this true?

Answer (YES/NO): YES